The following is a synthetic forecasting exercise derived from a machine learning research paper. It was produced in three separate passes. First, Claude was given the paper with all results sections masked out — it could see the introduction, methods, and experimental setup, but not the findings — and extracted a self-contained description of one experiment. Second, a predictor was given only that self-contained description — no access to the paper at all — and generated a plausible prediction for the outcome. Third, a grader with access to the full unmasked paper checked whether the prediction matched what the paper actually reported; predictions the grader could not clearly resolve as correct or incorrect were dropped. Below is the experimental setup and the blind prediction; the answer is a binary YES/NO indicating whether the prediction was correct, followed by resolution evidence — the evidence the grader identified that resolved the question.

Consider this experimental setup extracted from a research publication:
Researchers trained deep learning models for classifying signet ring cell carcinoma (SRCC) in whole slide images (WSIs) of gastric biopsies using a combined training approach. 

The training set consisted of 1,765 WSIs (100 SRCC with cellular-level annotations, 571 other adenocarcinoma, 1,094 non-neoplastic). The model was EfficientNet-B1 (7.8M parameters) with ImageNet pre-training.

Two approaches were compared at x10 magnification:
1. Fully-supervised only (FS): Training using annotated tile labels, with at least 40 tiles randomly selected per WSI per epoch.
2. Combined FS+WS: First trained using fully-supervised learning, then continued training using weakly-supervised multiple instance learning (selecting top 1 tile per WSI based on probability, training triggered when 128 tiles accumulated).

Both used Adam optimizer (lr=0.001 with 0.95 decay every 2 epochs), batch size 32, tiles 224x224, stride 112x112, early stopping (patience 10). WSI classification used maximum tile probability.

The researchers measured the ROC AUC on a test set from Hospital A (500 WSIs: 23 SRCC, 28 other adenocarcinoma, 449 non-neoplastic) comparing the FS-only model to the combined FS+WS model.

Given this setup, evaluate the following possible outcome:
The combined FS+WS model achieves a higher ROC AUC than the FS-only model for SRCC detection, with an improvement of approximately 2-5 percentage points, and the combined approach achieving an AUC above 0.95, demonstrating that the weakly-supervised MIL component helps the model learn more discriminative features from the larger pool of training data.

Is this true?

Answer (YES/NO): NO